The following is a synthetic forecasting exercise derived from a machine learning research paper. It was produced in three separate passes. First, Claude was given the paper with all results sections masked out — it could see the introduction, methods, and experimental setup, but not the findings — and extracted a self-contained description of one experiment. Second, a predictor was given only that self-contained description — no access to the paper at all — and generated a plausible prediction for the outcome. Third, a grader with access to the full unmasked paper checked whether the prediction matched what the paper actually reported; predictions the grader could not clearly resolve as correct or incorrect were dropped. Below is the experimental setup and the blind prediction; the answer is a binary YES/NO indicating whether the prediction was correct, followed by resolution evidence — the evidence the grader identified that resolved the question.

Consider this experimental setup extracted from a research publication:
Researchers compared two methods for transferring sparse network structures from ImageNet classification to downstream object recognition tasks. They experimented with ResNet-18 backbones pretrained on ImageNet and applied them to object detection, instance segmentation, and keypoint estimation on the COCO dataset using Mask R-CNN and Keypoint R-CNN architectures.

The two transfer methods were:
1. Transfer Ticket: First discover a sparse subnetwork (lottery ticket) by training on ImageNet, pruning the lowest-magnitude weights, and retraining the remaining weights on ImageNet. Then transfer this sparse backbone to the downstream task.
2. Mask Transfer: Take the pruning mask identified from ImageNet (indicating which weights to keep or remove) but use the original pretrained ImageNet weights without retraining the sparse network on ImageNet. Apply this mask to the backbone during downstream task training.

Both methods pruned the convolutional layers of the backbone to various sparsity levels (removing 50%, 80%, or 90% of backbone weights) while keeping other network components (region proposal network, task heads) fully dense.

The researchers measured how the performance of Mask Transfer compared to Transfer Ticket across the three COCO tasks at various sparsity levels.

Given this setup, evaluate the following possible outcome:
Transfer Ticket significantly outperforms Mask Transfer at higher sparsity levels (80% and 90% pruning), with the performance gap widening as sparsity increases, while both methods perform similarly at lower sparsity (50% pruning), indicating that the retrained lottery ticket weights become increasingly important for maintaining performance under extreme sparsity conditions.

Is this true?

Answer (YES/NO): NO